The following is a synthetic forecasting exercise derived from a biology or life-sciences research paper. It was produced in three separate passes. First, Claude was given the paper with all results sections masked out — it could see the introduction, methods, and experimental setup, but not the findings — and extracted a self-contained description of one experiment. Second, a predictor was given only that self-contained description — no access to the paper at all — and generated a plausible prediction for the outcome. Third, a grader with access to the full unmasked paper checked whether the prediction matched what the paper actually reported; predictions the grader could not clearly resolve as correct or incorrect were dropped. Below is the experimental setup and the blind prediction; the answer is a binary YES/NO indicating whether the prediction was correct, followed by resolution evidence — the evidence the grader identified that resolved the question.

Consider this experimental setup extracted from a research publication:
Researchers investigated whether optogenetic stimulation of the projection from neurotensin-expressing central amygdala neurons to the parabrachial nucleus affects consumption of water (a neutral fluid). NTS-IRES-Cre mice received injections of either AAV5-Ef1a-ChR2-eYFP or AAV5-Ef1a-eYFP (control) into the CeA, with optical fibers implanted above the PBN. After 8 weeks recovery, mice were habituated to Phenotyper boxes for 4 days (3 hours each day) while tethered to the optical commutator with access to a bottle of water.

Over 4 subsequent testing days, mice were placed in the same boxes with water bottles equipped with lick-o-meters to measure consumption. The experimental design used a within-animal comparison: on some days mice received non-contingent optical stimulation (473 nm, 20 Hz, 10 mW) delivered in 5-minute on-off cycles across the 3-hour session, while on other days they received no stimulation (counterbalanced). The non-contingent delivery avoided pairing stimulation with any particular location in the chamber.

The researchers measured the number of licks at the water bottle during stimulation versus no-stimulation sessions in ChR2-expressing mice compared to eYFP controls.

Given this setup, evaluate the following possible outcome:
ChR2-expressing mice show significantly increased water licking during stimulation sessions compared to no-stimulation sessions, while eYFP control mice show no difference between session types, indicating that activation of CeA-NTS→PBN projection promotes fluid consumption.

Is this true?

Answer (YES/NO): NO